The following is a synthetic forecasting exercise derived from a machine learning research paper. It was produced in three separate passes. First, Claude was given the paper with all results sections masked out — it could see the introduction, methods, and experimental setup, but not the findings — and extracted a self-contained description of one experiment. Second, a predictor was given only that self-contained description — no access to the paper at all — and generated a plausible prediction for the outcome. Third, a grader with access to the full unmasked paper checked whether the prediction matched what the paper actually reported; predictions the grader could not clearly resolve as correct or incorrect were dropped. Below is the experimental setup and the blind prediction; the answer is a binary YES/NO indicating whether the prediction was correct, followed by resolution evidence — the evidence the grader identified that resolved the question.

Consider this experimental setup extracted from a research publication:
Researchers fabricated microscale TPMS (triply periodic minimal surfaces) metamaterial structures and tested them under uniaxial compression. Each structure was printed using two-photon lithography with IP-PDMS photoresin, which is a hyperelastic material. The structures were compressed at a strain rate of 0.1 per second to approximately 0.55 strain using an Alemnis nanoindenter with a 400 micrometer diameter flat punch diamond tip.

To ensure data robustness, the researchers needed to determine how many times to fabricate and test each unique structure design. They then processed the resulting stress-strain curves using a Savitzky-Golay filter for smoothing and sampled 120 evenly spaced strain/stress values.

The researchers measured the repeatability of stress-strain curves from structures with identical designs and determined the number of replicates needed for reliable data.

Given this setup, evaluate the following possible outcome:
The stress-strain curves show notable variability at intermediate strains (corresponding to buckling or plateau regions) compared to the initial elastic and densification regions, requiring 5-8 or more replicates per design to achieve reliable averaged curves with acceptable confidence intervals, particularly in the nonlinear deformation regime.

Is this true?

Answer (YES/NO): NO